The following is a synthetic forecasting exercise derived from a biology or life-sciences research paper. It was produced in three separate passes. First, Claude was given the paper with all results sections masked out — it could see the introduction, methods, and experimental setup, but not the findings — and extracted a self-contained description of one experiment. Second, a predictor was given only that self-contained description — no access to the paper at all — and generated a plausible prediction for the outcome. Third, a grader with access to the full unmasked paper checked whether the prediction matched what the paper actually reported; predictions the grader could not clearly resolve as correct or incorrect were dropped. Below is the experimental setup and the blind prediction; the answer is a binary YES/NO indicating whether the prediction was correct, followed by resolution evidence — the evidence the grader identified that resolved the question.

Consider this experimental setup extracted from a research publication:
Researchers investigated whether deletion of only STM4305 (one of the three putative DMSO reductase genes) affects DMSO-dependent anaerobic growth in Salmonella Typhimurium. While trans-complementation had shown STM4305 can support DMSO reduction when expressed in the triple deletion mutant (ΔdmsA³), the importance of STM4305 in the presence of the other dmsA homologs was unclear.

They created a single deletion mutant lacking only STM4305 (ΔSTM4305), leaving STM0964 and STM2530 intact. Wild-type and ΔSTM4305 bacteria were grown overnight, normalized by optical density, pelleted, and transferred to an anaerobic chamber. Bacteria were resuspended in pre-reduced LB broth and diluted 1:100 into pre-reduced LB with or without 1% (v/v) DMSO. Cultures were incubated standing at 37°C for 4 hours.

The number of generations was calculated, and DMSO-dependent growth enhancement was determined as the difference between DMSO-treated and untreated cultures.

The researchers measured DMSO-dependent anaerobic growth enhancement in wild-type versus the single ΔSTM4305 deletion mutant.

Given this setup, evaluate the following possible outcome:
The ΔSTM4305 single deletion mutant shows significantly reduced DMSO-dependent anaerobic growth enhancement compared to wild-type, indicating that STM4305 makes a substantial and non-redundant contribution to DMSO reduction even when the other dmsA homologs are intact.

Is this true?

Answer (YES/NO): NO